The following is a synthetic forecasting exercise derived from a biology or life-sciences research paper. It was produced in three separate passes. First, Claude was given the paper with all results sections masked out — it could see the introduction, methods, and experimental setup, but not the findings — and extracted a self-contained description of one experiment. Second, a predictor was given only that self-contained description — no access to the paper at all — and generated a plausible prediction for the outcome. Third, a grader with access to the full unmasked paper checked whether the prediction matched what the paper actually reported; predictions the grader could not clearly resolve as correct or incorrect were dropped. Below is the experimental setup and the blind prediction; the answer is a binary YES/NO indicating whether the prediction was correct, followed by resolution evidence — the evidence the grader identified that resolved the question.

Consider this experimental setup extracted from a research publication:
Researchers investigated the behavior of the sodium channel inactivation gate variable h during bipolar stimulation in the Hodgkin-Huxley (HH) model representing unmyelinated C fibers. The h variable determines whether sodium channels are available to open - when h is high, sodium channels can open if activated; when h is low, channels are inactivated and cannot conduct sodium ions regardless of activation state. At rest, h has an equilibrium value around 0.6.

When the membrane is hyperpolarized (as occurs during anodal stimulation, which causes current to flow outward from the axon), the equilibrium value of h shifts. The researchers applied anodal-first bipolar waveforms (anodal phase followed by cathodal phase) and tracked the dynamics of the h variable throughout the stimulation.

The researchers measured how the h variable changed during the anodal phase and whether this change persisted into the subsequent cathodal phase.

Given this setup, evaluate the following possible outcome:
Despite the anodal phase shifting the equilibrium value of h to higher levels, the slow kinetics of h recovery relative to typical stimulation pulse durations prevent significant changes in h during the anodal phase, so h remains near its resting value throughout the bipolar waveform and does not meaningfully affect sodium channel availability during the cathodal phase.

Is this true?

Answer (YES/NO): NO